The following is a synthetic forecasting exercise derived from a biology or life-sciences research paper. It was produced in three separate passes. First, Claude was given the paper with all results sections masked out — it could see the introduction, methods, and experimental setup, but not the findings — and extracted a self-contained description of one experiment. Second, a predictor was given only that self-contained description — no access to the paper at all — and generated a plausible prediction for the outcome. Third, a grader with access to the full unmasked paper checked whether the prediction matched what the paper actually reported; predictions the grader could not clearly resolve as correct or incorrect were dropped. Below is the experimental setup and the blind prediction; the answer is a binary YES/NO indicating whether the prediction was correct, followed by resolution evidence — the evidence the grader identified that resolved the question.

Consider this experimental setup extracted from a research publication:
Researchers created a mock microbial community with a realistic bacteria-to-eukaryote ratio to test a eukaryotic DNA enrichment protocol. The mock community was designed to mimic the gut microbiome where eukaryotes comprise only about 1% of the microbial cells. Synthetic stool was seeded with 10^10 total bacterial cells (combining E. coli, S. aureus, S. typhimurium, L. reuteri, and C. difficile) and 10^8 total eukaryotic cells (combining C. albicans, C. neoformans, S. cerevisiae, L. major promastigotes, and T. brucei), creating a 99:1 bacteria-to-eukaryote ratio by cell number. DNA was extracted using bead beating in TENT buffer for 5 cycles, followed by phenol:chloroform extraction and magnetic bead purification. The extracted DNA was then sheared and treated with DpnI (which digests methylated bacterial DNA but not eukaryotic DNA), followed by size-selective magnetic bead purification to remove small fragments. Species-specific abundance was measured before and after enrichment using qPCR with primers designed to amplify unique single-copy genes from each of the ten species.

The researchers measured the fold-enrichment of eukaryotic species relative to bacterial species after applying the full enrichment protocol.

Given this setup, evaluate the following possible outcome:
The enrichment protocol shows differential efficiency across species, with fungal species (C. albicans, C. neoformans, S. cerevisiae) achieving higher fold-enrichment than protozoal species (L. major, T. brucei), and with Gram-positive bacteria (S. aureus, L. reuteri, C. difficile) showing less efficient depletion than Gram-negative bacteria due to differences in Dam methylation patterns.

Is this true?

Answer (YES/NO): NO